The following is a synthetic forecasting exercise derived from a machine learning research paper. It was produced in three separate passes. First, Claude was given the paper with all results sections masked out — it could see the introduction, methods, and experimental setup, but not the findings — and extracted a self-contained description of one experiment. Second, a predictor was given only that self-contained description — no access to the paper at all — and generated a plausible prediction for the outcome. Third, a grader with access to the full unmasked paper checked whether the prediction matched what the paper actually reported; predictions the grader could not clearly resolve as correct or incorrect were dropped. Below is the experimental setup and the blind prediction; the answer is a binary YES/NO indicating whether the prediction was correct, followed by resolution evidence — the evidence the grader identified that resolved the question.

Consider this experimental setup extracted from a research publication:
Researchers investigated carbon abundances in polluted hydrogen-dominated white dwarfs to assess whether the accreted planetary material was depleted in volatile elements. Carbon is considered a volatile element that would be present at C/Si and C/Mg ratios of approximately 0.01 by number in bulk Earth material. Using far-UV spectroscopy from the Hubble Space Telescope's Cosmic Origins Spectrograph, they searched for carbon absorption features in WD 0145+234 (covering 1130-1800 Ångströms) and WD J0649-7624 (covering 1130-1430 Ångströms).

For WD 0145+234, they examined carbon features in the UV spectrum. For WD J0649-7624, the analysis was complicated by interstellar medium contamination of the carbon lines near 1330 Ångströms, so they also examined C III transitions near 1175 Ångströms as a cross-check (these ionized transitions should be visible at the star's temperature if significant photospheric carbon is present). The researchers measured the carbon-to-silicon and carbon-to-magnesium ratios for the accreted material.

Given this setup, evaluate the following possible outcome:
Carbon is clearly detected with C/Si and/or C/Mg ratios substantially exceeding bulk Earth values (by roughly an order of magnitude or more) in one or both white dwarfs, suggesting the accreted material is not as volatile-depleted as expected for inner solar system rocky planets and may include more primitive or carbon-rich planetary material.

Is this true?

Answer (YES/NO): NO